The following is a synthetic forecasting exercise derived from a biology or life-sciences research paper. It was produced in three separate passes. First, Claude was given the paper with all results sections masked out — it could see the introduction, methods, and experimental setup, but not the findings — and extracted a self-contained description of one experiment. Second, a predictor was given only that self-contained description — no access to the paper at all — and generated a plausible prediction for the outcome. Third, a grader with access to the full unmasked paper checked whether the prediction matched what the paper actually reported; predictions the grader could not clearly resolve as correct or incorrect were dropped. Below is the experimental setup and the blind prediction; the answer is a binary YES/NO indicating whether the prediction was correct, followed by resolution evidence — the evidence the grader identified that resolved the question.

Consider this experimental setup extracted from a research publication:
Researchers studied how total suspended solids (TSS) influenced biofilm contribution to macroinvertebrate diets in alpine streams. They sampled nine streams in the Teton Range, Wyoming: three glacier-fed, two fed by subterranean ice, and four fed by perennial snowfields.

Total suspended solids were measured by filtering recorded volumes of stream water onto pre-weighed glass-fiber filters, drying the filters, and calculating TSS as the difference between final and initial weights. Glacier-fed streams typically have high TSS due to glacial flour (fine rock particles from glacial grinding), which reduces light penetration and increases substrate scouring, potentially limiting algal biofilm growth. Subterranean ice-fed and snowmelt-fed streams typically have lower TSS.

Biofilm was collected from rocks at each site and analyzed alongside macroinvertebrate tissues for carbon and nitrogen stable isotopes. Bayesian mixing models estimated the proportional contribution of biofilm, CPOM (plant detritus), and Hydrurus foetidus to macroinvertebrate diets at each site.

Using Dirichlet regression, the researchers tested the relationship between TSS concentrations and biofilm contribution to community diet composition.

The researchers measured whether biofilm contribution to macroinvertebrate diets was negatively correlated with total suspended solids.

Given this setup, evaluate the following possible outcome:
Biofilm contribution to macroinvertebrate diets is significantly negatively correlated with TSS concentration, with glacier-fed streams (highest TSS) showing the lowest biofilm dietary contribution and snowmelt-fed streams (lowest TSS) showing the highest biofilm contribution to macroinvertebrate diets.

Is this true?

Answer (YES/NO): NO